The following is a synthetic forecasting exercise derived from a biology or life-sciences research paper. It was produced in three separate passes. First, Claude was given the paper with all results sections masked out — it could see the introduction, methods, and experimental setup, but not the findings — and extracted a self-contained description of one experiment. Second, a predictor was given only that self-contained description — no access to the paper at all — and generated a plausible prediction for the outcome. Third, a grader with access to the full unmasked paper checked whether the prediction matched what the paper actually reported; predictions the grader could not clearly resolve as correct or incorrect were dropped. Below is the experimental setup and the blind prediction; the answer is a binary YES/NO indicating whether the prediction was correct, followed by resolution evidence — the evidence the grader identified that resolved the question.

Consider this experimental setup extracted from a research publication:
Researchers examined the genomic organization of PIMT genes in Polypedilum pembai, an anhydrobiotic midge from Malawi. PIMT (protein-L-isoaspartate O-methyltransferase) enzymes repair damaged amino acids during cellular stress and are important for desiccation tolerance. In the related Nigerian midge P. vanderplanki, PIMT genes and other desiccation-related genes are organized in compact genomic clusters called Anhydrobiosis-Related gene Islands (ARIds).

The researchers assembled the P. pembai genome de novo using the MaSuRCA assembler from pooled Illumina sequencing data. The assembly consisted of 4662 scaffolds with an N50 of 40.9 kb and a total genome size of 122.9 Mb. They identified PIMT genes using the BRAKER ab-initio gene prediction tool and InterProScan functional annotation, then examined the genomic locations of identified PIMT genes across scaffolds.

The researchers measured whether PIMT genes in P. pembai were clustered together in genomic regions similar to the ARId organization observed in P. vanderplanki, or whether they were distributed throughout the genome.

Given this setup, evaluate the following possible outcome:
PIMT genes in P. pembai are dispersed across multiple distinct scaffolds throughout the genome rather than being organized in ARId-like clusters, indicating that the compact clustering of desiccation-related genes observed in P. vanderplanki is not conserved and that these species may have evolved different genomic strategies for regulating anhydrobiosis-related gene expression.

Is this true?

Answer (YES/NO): NO